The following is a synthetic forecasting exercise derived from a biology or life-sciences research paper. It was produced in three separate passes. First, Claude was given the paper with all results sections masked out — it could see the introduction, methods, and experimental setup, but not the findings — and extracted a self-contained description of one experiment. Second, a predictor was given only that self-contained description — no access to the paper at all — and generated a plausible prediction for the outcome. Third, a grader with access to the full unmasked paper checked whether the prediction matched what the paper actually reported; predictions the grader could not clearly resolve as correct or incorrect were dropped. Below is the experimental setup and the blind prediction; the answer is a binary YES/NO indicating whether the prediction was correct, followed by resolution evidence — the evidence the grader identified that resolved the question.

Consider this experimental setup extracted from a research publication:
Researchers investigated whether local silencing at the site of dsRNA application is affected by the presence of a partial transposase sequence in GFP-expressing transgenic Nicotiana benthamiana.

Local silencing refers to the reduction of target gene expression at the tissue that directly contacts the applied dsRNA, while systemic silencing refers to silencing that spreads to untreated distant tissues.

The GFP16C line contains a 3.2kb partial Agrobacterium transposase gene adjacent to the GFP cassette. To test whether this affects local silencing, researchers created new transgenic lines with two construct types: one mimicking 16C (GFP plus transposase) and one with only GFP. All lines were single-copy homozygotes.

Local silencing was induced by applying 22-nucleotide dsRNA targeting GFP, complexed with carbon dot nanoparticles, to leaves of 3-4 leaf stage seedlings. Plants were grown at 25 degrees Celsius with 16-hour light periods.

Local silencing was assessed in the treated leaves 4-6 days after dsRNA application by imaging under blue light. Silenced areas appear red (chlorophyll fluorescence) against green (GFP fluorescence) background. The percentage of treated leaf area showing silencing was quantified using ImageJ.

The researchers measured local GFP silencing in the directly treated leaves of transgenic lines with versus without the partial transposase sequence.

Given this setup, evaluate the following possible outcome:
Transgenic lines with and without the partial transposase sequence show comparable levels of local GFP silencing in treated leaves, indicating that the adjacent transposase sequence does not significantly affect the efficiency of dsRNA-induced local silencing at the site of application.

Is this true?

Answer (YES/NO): YES